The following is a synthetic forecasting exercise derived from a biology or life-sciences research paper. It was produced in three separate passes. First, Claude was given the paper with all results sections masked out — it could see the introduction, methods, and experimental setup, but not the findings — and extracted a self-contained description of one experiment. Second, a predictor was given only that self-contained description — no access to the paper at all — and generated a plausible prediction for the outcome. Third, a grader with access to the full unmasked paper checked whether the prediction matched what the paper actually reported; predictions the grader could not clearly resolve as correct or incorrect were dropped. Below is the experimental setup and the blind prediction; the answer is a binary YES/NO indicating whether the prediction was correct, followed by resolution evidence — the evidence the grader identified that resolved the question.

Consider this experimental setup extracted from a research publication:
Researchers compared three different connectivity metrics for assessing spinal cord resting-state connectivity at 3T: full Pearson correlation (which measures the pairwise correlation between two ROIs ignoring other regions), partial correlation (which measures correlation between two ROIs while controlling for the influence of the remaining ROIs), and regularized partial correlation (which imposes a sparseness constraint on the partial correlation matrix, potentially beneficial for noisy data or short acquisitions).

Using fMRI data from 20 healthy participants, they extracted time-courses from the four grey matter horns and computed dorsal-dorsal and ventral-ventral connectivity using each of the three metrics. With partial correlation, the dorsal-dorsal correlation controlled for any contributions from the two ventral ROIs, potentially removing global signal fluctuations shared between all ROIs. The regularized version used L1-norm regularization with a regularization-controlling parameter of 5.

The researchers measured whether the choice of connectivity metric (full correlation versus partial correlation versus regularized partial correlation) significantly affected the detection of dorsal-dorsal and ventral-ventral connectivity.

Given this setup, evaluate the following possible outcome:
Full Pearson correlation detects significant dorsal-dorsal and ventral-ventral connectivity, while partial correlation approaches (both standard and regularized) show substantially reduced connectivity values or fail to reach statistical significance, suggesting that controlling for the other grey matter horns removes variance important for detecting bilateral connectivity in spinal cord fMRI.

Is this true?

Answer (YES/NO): NO